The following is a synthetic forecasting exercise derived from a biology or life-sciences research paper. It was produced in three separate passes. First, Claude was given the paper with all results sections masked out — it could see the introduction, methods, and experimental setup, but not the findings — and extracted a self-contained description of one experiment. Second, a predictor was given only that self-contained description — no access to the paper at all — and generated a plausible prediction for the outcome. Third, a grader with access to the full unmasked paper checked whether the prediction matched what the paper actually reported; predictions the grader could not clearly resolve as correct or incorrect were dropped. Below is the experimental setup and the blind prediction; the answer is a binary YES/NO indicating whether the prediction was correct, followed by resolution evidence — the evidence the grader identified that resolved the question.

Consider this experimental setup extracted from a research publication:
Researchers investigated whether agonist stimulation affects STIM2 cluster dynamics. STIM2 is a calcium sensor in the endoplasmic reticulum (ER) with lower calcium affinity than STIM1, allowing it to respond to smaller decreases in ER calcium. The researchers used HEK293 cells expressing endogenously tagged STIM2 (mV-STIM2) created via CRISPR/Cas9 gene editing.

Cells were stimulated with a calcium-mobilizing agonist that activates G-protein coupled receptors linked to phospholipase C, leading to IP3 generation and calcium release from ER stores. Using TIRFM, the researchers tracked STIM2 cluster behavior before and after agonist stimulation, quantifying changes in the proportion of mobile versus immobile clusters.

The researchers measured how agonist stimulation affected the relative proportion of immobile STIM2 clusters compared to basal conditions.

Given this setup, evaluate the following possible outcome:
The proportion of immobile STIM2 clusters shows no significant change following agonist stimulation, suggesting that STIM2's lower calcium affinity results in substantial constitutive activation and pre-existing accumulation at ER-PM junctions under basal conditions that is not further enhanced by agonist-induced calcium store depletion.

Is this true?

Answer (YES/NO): NO